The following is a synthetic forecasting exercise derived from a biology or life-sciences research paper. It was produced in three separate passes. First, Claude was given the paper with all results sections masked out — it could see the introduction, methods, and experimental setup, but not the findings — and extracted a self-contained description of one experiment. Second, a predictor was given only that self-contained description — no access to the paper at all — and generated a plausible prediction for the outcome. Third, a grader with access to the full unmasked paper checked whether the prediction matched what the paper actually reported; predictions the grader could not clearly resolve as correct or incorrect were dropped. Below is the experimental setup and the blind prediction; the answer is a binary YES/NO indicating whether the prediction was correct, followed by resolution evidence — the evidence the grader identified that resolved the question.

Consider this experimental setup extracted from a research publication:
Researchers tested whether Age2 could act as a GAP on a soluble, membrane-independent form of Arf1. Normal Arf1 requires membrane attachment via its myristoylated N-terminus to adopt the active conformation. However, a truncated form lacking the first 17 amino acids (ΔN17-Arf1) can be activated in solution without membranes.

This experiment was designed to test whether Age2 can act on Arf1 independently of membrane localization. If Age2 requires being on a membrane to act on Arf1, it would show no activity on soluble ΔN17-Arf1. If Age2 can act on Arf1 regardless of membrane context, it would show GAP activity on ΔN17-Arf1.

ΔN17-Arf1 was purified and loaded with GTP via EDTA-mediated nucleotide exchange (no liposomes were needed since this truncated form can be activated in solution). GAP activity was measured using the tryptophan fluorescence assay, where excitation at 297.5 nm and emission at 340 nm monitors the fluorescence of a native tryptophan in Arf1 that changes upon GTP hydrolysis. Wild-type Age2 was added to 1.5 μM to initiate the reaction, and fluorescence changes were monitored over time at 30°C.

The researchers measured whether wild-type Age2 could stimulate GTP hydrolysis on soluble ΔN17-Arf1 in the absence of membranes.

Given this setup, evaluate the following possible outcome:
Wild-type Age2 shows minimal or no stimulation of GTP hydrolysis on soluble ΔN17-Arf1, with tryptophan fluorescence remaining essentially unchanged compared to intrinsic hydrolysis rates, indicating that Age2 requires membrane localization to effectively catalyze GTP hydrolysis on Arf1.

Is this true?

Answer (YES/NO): NO